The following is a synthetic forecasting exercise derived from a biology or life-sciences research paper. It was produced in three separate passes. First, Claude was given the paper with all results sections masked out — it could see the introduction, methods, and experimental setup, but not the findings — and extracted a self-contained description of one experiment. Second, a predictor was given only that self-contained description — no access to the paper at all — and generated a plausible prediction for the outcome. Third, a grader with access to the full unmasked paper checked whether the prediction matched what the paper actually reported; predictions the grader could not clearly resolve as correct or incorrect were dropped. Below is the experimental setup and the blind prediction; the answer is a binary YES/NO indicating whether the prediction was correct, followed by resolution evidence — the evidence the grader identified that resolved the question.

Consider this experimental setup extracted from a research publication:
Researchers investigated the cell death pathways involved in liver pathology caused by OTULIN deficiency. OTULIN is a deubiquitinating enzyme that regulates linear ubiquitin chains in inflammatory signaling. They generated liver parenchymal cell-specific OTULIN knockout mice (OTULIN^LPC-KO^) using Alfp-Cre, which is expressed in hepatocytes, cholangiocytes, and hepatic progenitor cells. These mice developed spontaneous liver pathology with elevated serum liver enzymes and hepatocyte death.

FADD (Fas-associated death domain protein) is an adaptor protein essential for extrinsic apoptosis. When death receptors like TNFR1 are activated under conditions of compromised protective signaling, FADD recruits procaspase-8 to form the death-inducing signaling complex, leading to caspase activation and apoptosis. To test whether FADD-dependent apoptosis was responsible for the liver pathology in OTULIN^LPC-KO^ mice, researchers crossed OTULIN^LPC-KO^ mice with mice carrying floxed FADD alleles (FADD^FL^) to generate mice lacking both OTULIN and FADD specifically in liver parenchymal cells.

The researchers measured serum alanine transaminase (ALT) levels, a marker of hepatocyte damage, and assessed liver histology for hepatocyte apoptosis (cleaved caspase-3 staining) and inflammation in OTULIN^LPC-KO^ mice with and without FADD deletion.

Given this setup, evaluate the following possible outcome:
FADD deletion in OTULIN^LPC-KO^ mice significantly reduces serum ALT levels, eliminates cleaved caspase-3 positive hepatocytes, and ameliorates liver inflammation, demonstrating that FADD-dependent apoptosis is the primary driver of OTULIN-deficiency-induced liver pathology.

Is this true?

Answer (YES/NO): YES